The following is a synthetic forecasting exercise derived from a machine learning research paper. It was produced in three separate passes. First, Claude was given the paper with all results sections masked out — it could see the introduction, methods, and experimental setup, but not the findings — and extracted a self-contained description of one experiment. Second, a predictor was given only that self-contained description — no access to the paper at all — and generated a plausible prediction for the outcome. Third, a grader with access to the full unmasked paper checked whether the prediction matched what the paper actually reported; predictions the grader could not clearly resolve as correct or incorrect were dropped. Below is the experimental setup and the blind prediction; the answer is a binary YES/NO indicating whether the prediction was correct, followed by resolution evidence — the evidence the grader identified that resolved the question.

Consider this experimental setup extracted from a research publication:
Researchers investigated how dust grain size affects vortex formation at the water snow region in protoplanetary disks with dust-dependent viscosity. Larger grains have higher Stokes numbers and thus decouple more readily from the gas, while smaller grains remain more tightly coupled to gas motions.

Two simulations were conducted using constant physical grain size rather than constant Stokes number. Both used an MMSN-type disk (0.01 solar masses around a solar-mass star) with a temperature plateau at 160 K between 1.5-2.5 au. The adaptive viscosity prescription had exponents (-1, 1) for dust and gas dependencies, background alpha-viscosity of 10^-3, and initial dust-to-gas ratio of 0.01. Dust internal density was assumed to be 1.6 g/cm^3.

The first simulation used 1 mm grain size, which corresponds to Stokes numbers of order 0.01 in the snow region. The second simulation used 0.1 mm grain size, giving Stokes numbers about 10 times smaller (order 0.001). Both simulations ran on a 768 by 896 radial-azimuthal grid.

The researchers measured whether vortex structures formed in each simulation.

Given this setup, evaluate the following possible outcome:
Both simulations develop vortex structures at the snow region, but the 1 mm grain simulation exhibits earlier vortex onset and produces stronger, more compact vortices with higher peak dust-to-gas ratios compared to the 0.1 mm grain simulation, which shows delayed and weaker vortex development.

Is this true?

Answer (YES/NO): NO